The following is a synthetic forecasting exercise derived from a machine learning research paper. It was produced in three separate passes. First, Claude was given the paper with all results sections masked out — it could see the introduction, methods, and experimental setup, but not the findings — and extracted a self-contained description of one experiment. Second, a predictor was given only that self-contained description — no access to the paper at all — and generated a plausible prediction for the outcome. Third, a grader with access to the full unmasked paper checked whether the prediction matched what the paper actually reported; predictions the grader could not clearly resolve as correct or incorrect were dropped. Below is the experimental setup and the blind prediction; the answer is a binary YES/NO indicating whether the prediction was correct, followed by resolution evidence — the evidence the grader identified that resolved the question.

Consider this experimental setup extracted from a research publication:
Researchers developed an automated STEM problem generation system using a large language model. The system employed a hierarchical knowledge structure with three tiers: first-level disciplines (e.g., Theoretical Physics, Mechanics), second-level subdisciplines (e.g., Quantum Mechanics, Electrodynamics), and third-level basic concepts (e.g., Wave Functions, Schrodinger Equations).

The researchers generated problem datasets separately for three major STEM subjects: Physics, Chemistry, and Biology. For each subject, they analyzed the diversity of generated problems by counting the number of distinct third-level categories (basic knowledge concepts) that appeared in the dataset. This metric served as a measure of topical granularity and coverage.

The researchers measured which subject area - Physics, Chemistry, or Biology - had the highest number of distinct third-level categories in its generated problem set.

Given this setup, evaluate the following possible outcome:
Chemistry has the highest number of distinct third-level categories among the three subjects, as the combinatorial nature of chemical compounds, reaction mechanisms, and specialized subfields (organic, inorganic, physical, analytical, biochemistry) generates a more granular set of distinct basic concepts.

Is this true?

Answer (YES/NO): YES